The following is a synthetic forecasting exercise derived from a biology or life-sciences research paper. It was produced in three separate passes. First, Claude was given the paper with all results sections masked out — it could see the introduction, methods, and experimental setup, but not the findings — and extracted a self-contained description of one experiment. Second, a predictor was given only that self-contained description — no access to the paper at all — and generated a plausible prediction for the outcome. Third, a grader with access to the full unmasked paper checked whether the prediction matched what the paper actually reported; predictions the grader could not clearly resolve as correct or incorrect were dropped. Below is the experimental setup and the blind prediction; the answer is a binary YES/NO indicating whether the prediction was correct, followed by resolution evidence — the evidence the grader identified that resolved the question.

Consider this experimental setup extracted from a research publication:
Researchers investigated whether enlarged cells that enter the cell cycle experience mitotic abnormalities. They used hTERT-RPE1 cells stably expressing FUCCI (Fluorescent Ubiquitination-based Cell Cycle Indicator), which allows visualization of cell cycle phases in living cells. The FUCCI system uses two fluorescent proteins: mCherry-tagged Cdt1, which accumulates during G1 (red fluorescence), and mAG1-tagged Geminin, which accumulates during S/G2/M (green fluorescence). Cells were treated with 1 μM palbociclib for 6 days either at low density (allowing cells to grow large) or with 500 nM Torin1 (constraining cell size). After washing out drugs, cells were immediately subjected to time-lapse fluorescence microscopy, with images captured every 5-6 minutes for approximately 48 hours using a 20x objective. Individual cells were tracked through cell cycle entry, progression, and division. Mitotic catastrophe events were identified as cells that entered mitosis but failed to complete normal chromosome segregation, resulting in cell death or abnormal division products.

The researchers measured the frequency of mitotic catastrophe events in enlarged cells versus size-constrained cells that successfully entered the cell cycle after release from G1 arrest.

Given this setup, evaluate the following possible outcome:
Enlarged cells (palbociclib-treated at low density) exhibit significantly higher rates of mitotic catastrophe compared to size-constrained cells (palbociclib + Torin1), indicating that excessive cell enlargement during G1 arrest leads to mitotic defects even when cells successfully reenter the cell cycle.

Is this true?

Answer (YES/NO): YES